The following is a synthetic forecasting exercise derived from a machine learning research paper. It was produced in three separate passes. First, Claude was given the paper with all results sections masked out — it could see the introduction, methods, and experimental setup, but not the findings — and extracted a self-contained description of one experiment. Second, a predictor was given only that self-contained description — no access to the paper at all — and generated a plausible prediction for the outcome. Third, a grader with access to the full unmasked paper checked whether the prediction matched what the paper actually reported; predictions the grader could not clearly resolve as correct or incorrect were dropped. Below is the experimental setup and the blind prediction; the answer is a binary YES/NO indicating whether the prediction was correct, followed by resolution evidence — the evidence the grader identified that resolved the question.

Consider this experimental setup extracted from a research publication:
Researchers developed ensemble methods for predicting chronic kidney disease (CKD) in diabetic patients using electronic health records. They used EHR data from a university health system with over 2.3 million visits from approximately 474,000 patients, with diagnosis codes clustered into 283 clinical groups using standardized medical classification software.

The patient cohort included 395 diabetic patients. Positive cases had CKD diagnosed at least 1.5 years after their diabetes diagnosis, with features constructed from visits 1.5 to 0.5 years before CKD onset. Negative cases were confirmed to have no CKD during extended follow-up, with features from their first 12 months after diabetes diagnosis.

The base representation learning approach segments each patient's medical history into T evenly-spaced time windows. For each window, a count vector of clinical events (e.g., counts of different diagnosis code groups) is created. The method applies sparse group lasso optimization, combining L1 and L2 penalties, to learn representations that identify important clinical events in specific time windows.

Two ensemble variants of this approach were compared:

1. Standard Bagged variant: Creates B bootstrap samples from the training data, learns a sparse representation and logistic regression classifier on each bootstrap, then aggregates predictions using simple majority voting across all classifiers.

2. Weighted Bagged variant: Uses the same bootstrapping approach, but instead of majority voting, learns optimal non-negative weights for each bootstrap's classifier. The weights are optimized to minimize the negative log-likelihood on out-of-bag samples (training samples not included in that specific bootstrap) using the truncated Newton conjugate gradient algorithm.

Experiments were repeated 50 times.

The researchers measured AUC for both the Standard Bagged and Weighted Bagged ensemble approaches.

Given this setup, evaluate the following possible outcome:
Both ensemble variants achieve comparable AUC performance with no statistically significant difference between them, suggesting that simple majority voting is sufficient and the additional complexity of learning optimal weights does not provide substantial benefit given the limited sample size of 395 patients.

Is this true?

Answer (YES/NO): NO